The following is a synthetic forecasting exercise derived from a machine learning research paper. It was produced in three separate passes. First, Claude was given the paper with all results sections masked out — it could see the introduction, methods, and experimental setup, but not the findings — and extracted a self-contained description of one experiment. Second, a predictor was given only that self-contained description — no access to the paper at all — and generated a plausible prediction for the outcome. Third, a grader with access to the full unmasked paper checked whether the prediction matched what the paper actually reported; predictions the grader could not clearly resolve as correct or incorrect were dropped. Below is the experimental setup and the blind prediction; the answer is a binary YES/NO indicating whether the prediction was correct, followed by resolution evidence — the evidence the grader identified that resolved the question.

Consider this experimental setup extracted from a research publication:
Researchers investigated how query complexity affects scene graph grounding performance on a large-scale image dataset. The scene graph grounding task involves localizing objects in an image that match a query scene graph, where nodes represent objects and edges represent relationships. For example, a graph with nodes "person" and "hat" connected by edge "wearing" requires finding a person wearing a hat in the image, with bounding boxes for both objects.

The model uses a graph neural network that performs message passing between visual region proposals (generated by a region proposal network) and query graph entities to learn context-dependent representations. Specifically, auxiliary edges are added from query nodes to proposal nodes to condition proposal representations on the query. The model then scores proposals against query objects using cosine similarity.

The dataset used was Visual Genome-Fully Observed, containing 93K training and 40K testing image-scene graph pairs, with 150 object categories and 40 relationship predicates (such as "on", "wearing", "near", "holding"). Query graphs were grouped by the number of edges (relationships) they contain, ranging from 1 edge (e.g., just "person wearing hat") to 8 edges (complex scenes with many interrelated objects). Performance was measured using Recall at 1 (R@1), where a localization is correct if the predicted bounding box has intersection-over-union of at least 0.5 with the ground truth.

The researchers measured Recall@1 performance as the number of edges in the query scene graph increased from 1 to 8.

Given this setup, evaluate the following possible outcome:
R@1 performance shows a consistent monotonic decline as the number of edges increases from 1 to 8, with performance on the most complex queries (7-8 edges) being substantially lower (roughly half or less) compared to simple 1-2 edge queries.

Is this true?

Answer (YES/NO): NO